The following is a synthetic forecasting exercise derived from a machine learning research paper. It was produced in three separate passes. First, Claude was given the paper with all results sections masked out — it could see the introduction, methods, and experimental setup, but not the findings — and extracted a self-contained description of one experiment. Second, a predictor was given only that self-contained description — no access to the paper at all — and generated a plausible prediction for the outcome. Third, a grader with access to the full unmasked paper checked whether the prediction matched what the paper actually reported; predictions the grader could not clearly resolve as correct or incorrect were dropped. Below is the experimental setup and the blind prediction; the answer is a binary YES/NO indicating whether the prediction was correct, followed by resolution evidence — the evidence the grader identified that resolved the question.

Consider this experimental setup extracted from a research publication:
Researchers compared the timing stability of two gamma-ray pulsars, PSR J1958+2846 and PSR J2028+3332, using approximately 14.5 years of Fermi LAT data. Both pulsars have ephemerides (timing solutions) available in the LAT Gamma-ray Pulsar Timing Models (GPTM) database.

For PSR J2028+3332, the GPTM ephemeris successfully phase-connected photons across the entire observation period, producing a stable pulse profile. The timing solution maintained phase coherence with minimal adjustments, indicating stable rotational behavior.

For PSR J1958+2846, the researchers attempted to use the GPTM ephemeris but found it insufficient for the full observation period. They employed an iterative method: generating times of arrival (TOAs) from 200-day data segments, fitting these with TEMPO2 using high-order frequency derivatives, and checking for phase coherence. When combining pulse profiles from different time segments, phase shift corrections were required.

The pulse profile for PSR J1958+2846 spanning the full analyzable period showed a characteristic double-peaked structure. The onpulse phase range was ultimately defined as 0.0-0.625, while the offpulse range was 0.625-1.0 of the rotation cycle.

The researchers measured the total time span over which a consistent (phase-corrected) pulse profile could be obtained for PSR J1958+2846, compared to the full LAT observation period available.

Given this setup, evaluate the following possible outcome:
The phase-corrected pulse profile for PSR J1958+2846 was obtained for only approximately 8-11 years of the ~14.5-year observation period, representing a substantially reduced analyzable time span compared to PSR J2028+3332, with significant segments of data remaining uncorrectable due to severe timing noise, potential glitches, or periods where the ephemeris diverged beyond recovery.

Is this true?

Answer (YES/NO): NO